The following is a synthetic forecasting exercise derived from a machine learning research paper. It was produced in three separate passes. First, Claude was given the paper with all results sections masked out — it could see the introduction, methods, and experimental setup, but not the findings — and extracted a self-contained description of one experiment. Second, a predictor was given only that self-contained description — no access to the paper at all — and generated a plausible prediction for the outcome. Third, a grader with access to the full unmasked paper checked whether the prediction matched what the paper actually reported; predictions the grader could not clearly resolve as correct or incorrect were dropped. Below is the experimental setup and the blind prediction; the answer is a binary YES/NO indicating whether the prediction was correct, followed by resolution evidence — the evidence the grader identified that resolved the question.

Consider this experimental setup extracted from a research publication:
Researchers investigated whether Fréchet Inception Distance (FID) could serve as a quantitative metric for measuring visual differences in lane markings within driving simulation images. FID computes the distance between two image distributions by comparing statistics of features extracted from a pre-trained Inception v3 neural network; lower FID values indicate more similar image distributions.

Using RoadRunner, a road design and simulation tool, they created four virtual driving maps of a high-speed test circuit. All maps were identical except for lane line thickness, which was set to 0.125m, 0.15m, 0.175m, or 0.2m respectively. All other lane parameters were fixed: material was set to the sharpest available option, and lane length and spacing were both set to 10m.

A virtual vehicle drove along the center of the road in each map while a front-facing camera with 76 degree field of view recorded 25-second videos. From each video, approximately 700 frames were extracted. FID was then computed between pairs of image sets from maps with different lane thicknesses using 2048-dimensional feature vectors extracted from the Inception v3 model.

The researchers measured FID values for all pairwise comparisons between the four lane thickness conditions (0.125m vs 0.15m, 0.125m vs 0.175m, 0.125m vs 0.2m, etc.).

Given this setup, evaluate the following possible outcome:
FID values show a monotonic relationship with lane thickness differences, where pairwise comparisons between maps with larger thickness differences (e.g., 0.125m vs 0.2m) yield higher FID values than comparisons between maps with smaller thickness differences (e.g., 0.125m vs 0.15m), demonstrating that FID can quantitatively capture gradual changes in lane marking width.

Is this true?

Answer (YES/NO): YES